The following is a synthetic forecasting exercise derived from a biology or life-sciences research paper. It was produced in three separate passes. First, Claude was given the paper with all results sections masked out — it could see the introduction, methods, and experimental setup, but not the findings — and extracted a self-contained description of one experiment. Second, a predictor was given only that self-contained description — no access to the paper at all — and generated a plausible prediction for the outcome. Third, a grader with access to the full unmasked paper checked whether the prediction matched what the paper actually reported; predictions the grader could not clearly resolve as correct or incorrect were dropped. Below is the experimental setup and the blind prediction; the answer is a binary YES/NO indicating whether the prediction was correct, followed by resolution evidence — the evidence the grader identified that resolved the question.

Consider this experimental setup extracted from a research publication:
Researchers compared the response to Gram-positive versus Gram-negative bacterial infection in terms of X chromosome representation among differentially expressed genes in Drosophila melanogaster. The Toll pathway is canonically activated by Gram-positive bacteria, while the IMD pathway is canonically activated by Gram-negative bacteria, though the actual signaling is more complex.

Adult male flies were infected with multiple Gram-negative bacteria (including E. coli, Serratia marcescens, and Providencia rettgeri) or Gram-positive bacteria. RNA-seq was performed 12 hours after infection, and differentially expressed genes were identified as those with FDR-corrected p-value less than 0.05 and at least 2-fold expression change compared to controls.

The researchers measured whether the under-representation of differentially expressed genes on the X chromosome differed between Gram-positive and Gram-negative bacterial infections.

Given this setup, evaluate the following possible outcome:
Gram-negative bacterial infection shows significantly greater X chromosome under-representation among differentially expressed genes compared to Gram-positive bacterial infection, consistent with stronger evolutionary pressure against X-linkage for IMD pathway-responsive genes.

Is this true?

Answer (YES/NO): NO